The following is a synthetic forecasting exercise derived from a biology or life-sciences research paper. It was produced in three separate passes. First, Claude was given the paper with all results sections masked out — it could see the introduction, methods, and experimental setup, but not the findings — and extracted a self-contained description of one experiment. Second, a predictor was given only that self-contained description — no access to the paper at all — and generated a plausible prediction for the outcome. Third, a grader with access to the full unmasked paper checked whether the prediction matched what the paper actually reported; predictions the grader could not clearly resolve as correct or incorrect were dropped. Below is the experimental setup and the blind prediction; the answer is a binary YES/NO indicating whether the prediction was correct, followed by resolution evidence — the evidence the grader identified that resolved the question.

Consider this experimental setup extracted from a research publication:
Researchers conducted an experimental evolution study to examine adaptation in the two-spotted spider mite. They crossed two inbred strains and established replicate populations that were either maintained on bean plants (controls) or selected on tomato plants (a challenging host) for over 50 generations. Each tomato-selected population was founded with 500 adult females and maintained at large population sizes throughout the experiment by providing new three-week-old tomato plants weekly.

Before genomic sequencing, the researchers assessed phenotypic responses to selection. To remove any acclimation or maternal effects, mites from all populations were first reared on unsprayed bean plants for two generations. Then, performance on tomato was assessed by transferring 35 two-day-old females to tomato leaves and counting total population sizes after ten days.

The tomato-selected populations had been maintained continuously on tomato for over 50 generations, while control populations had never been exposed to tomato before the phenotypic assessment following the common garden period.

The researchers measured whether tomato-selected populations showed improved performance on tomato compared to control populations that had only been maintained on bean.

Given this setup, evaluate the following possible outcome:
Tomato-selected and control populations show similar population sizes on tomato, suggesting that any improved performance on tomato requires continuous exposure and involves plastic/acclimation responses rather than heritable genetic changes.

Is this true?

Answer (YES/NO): NO